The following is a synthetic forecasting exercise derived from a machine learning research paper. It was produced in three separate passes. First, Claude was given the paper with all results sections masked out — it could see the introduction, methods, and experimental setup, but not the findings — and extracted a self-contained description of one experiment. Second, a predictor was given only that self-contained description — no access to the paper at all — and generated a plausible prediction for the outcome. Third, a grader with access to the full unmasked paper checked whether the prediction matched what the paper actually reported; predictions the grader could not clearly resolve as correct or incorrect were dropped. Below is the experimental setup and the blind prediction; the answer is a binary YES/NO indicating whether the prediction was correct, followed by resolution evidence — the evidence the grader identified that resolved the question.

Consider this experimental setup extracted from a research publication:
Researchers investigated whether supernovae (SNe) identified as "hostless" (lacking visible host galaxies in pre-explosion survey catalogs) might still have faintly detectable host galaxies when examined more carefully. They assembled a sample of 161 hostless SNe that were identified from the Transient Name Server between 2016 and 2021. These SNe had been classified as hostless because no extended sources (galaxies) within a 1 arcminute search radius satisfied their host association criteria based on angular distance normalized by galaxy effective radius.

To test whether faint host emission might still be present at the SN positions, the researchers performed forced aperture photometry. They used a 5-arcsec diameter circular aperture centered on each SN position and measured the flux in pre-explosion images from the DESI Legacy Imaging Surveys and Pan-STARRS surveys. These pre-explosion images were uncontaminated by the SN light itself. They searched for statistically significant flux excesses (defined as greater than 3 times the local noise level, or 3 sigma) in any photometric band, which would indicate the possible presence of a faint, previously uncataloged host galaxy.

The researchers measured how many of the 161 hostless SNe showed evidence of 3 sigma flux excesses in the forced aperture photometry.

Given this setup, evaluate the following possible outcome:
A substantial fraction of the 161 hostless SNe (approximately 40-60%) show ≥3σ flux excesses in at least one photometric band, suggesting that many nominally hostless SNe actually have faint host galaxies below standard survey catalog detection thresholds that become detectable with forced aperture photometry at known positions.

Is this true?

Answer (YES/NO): NO